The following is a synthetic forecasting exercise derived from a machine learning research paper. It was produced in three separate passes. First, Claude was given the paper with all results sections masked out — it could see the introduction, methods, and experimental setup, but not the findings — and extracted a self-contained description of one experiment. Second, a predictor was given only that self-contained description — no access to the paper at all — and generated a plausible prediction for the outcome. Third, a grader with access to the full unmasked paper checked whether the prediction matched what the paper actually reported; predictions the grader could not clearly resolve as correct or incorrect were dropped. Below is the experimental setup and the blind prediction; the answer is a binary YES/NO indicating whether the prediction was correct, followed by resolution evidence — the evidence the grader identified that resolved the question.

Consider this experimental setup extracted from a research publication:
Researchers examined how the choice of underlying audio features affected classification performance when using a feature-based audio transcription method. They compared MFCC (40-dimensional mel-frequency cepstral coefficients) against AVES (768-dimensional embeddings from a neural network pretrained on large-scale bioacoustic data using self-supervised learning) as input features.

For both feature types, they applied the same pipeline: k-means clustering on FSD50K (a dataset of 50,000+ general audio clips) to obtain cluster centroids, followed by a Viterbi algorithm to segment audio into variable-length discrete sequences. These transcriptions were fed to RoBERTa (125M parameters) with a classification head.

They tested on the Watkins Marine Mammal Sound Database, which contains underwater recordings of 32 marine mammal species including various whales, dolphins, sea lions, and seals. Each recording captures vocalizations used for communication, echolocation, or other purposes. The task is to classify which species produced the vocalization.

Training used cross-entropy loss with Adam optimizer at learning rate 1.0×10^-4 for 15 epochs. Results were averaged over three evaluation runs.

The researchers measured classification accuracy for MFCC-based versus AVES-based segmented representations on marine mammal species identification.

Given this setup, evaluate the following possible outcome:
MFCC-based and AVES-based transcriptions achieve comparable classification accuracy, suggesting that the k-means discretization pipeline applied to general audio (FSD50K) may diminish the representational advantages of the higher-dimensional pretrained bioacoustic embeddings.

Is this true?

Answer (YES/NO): NO